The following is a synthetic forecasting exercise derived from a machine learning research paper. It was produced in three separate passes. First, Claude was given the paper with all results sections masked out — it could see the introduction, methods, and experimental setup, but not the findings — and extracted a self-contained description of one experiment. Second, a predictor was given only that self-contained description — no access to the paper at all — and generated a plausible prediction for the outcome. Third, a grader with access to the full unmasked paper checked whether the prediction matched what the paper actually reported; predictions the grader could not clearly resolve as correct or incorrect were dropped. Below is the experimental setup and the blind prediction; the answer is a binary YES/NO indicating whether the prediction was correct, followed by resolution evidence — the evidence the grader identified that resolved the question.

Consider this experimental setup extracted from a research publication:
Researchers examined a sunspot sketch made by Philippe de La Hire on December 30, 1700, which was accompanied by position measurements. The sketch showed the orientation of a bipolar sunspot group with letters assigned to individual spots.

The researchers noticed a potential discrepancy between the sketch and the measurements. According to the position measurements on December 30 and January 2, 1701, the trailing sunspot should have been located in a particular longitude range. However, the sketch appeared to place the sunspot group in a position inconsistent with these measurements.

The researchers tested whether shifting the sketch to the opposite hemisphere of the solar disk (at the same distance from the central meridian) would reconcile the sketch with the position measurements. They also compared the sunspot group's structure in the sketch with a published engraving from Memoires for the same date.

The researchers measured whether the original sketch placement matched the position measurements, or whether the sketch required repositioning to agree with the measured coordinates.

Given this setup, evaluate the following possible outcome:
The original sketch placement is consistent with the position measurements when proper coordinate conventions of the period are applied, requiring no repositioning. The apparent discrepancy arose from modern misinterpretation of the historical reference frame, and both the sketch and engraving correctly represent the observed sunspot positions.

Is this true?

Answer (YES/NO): NO